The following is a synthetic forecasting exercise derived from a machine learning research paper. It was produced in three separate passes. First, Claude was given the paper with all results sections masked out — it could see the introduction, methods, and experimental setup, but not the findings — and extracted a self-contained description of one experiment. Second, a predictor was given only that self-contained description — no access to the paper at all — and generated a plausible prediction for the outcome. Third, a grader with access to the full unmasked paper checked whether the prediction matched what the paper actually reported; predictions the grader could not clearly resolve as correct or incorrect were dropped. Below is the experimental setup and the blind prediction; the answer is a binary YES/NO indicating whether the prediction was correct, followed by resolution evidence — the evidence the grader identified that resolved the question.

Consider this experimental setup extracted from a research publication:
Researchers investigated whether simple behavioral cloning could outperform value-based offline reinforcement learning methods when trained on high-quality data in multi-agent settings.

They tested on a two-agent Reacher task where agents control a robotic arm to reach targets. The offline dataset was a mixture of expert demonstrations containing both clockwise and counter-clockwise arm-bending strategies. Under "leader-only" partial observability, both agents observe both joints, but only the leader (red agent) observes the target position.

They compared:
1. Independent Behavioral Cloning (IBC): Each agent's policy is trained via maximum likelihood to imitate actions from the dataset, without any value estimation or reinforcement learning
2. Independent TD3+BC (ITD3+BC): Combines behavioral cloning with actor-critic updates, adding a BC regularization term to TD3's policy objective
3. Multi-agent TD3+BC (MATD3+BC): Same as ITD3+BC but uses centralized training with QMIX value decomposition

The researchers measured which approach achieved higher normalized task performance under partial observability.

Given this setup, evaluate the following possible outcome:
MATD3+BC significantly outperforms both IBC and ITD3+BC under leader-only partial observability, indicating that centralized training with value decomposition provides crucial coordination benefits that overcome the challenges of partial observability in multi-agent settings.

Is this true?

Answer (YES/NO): NO